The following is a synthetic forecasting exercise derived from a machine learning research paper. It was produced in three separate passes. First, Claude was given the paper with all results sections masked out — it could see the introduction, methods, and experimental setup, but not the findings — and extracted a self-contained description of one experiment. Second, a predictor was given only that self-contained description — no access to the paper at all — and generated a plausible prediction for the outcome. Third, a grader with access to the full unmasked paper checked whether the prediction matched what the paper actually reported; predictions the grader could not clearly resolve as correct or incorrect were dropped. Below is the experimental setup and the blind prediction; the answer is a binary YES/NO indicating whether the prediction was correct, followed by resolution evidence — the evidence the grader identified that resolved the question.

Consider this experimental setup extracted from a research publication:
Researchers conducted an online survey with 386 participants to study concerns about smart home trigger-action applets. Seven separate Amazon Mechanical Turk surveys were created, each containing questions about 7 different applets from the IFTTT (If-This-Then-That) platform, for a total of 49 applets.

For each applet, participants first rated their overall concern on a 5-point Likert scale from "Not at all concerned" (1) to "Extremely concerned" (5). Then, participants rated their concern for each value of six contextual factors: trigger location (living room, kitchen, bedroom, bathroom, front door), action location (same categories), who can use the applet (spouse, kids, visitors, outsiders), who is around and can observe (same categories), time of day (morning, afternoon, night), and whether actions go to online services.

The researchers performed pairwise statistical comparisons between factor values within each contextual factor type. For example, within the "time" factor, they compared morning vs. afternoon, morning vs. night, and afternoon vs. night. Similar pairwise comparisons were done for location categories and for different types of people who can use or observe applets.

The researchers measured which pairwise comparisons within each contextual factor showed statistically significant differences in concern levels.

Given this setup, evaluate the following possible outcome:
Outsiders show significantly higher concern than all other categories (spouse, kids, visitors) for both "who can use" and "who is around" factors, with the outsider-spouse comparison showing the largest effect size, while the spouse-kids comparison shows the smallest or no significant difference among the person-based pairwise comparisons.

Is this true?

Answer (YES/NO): YES